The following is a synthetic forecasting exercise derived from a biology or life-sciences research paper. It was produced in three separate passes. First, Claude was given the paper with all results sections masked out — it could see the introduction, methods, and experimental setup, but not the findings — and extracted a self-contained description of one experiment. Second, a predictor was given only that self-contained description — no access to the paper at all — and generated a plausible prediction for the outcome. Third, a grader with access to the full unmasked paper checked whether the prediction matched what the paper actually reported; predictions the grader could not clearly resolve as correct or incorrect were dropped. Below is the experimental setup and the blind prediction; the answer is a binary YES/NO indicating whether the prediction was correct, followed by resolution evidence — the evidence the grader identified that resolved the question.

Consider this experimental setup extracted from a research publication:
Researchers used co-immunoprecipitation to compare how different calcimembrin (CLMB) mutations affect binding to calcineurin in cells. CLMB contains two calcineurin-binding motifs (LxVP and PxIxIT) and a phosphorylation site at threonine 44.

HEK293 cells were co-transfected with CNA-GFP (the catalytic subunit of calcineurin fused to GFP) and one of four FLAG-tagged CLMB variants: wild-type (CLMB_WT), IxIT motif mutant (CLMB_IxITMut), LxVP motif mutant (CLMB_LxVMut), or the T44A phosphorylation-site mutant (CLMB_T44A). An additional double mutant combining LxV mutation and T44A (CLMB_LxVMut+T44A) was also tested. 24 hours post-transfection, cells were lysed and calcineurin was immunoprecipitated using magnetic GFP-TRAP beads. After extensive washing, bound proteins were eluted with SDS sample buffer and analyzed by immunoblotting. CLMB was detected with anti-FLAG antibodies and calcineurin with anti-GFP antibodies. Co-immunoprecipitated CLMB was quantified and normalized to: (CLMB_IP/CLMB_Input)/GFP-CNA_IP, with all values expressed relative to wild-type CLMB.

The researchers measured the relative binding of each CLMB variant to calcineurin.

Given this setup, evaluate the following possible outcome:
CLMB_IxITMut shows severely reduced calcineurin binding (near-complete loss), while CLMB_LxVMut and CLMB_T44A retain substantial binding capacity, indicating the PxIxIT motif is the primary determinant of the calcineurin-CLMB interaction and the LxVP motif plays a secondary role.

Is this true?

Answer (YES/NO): YES